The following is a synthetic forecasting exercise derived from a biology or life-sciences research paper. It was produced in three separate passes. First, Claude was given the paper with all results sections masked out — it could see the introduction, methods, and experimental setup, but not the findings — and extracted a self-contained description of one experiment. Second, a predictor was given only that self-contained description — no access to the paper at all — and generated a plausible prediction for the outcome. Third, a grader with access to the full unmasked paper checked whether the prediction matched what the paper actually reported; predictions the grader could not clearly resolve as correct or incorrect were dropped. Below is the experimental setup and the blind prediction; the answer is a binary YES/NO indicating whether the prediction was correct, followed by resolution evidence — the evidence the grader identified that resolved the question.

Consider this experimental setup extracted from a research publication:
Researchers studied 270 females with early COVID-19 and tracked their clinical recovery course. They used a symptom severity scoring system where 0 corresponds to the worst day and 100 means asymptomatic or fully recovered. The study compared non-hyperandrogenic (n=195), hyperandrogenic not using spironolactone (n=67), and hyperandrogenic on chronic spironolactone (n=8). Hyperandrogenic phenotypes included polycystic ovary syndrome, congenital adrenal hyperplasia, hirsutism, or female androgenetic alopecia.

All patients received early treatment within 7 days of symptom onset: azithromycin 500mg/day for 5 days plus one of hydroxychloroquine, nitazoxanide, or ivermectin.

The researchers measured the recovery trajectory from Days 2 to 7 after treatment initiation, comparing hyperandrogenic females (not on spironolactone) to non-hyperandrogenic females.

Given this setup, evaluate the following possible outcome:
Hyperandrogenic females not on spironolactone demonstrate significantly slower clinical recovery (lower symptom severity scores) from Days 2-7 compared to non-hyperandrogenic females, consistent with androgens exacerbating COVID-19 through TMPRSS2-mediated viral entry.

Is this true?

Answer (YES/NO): YES